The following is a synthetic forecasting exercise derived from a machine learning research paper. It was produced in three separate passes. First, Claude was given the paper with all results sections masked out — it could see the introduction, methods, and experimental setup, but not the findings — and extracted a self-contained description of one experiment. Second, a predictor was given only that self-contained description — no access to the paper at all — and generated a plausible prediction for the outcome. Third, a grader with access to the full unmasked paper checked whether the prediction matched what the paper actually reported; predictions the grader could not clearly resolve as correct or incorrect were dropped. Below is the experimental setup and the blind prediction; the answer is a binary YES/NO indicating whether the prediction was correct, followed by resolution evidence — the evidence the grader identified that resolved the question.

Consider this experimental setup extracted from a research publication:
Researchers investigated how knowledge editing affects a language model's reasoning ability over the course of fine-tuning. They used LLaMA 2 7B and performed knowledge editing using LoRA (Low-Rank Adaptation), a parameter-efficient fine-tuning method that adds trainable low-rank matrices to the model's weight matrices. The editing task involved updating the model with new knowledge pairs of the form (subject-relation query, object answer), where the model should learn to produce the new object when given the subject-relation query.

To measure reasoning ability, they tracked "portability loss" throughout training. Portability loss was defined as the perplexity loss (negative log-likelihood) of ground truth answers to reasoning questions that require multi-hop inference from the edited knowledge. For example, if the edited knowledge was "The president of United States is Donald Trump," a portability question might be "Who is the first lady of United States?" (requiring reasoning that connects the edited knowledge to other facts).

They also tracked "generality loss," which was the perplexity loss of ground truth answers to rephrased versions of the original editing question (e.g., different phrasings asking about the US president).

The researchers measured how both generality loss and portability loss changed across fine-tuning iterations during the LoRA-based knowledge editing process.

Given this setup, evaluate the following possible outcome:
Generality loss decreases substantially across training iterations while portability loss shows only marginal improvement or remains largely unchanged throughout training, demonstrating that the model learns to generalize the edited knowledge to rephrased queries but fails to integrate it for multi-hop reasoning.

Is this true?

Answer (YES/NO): NO